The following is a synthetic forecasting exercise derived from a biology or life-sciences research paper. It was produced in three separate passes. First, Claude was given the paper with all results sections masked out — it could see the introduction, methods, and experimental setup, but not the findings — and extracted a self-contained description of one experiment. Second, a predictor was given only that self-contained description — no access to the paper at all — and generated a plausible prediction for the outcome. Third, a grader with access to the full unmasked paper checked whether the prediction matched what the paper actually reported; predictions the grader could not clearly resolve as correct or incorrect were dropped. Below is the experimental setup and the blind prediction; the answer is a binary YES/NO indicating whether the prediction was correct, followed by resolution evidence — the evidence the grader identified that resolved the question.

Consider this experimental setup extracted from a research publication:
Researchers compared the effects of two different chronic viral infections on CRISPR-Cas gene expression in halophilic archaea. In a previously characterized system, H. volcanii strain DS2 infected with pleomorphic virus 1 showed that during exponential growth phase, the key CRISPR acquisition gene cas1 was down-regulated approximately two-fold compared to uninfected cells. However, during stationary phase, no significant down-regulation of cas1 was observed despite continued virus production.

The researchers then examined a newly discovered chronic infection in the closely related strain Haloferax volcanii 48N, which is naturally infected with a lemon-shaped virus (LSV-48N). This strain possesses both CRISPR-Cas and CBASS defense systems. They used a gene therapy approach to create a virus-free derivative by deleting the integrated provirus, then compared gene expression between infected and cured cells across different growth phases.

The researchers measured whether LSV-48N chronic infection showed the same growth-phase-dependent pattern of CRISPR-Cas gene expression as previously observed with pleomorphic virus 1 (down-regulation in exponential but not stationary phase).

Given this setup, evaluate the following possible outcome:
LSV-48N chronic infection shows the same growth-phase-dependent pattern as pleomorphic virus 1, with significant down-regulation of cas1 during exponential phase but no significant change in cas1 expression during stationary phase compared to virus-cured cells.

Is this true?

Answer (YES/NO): NO